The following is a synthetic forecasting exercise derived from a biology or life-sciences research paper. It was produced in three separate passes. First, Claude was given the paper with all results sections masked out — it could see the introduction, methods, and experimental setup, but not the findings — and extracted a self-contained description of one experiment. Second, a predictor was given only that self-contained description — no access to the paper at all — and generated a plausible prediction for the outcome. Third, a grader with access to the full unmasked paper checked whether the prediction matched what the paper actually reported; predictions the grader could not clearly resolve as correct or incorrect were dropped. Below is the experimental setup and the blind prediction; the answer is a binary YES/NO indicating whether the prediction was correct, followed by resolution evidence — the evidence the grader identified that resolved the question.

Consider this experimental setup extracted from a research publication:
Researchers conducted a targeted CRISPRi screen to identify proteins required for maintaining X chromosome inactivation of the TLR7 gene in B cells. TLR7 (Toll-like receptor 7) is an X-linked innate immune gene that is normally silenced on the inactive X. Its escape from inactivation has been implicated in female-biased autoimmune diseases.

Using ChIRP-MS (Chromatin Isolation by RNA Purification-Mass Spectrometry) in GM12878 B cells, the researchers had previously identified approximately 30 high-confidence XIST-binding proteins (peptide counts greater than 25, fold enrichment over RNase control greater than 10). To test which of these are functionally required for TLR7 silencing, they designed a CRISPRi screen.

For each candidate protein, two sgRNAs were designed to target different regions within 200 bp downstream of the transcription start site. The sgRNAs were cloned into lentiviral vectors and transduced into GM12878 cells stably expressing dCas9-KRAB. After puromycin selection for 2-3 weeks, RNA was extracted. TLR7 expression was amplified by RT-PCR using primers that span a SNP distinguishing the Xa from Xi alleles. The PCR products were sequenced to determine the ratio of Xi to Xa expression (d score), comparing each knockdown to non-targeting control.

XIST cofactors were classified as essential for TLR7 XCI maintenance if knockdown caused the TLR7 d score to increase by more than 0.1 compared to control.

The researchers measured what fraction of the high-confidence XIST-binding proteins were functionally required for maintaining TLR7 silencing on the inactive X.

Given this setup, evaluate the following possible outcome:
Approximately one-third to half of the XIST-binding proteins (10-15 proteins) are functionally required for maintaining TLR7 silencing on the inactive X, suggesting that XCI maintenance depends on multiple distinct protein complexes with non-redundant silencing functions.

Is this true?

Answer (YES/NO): NO